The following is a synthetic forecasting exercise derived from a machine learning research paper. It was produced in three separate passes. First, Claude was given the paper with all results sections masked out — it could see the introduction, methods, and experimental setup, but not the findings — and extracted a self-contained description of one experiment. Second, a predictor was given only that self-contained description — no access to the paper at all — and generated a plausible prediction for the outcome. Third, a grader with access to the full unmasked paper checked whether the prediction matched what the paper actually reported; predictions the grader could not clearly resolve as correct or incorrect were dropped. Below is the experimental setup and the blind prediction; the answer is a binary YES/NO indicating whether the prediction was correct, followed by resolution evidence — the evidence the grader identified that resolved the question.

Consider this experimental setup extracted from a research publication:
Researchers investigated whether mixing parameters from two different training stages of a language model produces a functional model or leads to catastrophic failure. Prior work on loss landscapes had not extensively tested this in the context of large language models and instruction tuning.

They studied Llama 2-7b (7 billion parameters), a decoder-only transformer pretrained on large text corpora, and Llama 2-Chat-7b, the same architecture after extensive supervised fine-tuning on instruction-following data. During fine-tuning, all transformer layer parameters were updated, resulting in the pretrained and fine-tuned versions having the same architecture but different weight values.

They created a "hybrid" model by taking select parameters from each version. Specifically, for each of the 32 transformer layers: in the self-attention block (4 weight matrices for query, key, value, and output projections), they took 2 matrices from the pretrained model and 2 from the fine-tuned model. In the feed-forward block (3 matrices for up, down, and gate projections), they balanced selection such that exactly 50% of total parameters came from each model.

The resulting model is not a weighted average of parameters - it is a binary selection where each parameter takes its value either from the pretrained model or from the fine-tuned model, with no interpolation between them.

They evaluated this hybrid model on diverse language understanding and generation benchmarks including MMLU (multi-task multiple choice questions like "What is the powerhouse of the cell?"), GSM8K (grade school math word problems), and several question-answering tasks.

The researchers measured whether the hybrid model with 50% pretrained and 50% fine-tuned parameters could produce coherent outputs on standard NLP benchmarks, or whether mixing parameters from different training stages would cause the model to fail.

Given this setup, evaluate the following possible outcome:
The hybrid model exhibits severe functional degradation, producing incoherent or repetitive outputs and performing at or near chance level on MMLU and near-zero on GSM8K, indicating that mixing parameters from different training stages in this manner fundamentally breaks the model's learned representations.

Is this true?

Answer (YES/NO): NO